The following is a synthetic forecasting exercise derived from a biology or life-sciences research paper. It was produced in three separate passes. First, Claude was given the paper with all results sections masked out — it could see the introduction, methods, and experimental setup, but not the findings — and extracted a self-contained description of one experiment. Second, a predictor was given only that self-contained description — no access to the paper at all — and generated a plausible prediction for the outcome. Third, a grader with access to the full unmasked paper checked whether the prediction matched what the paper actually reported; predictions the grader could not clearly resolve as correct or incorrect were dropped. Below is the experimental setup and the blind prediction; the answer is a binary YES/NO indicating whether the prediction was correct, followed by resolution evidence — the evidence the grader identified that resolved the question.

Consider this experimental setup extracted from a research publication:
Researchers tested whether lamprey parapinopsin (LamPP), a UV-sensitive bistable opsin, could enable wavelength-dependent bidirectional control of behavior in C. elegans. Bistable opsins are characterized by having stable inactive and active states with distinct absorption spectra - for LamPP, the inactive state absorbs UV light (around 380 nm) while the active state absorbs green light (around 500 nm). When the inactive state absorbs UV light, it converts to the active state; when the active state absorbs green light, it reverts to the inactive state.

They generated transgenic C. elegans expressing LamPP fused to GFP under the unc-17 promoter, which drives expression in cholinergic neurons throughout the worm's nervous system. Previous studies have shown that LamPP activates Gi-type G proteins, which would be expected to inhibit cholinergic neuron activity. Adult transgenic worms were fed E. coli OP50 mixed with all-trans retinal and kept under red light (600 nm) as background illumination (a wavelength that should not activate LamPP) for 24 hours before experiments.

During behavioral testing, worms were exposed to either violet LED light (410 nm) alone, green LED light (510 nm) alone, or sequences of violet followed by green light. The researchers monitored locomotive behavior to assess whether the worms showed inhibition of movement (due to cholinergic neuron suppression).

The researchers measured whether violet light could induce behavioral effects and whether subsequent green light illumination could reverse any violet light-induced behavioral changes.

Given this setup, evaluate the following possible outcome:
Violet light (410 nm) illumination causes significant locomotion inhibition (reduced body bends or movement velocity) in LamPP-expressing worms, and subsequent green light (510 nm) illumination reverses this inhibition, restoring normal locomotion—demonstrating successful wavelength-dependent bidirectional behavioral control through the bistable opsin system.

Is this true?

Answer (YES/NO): YES